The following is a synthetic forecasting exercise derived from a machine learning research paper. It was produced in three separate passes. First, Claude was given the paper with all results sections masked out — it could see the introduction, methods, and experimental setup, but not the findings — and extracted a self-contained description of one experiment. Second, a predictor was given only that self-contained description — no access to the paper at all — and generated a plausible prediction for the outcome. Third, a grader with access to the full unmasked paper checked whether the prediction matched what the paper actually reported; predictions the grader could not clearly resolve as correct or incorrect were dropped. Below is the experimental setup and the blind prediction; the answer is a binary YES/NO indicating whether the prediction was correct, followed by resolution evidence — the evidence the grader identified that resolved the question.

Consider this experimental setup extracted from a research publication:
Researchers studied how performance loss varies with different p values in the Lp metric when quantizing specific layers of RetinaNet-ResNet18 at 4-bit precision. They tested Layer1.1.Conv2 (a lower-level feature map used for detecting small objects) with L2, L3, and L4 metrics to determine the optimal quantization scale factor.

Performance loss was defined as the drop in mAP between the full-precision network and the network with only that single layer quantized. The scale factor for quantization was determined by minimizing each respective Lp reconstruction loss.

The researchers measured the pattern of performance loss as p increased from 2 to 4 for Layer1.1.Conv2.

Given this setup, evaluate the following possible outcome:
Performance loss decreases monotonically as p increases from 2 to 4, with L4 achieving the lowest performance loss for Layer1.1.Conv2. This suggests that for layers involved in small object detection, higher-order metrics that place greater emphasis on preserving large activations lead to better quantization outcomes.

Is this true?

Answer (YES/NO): NO